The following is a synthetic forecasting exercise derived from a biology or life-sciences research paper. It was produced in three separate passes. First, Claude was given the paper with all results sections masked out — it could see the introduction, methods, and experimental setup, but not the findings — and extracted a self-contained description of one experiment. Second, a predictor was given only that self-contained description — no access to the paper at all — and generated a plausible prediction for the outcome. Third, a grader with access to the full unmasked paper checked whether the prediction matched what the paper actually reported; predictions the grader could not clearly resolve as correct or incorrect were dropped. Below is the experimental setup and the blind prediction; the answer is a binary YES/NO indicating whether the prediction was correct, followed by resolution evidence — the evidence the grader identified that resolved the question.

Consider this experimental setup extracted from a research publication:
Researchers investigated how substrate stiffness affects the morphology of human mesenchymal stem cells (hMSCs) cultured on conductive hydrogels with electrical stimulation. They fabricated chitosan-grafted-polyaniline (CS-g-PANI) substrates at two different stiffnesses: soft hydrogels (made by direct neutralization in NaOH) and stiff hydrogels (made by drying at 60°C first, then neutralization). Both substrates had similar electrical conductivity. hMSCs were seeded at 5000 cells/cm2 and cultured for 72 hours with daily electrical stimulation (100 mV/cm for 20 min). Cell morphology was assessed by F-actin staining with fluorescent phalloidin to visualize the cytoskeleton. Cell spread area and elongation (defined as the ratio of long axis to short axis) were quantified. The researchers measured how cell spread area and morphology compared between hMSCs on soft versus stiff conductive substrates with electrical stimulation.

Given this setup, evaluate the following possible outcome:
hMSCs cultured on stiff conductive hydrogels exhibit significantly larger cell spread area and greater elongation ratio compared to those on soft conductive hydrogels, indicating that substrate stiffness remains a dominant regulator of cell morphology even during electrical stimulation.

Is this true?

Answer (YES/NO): NO